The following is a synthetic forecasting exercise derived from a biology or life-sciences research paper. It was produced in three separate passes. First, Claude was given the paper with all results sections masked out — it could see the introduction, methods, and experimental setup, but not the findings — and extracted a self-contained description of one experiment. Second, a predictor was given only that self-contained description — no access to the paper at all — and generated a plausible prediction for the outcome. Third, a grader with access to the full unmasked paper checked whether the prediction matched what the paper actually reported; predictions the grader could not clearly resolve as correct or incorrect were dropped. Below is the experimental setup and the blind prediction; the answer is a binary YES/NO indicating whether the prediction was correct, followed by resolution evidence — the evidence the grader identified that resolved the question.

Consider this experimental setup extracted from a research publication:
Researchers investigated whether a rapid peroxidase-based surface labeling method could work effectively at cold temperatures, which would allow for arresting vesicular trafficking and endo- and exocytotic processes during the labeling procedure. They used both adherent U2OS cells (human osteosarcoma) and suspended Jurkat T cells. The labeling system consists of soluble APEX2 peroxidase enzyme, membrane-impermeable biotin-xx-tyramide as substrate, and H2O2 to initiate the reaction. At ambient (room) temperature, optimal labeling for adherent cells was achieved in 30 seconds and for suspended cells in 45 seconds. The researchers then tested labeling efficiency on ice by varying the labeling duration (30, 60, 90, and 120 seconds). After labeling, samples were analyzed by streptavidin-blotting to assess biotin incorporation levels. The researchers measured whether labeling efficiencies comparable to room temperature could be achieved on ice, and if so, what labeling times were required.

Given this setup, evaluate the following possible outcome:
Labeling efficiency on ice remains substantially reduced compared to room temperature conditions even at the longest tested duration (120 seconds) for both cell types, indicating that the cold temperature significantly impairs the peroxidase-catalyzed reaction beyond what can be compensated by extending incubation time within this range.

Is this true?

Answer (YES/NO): NO